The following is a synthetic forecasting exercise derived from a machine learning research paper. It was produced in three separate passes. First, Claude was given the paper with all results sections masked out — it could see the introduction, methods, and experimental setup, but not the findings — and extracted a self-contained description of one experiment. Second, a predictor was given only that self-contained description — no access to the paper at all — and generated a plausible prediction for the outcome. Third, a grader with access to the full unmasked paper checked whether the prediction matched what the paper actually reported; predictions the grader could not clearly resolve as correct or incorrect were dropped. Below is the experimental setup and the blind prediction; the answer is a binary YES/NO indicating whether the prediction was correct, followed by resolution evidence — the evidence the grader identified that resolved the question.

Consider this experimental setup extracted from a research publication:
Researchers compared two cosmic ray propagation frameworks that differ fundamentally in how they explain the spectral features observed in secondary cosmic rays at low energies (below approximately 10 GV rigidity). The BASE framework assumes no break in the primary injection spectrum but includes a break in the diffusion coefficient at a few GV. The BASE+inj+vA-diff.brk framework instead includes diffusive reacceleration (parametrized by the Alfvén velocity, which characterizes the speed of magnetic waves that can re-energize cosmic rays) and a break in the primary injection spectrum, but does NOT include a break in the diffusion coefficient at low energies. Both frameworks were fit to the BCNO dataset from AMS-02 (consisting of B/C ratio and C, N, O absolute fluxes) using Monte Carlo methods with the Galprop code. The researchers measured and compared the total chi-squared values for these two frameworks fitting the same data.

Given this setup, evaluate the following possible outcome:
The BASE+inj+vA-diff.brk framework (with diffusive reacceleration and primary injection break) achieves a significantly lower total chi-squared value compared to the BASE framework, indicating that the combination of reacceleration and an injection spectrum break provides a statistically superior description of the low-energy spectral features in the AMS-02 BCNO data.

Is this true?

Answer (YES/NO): NO